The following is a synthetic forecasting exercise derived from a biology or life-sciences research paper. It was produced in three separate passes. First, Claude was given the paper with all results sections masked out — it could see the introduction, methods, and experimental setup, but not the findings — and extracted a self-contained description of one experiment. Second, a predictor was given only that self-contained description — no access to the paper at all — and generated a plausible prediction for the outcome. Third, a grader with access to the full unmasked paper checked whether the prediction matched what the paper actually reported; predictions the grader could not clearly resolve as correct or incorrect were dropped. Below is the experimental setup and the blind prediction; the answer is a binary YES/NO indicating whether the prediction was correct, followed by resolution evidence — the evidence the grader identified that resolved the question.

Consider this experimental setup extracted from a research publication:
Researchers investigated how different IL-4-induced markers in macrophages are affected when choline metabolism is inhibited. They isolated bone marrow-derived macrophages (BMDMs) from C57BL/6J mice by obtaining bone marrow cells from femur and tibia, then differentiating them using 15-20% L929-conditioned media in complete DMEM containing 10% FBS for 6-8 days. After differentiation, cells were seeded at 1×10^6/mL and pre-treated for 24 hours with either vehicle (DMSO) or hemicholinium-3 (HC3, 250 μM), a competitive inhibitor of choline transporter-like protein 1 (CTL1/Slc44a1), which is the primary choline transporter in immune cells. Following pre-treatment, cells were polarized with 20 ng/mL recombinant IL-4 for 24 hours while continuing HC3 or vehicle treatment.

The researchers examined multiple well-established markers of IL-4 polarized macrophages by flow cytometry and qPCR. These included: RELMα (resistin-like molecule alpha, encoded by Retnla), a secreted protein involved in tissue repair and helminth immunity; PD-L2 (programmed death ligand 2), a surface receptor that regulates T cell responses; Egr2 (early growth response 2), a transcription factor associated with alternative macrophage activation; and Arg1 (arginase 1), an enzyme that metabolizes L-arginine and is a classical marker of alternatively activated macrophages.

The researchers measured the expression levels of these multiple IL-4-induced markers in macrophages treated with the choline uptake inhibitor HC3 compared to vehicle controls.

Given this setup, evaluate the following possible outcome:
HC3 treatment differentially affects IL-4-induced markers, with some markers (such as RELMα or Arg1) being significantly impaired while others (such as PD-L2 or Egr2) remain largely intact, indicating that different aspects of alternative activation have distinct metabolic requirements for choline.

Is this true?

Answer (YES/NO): NO